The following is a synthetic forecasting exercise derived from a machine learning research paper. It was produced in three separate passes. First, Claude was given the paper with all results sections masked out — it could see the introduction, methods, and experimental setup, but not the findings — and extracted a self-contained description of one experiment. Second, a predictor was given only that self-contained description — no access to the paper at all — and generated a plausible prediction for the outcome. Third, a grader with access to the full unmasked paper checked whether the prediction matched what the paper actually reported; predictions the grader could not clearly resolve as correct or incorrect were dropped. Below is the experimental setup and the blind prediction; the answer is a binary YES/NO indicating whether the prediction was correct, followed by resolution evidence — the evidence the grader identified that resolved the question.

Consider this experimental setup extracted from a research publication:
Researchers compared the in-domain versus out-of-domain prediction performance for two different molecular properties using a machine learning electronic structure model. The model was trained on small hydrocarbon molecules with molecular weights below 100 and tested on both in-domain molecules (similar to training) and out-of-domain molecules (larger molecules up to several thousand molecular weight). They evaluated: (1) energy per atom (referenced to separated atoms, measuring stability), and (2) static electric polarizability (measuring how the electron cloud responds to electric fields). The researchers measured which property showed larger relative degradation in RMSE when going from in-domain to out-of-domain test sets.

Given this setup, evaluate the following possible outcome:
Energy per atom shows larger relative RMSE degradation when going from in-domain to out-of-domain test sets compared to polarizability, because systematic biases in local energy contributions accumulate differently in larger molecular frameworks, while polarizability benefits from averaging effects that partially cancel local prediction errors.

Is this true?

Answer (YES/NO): NO